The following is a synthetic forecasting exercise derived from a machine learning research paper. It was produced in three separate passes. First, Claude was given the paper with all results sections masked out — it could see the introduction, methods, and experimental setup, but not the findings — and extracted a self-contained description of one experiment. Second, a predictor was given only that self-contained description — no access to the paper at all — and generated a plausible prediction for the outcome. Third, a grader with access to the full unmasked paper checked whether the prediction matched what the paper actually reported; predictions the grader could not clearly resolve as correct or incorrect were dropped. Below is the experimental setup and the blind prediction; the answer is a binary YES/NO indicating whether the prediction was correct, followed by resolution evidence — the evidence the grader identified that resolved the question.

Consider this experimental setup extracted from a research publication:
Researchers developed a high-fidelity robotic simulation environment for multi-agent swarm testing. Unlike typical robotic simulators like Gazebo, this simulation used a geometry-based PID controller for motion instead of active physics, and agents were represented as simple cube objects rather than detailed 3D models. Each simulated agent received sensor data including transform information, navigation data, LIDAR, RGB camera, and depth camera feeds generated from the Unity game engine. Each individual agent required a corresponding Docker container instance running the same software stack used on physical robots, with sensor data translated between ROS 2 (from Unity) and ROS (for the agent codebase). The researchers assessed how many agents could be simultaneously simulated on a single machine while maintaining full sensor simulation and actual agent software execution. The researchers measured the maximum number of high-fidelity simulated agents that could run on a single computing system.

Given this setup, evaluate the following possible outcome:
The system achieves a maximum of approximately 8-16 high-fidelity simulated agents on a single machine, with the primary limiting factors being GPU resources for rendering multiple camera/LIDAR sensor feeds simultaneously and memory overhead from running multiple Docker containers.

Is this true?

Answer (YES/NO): YES